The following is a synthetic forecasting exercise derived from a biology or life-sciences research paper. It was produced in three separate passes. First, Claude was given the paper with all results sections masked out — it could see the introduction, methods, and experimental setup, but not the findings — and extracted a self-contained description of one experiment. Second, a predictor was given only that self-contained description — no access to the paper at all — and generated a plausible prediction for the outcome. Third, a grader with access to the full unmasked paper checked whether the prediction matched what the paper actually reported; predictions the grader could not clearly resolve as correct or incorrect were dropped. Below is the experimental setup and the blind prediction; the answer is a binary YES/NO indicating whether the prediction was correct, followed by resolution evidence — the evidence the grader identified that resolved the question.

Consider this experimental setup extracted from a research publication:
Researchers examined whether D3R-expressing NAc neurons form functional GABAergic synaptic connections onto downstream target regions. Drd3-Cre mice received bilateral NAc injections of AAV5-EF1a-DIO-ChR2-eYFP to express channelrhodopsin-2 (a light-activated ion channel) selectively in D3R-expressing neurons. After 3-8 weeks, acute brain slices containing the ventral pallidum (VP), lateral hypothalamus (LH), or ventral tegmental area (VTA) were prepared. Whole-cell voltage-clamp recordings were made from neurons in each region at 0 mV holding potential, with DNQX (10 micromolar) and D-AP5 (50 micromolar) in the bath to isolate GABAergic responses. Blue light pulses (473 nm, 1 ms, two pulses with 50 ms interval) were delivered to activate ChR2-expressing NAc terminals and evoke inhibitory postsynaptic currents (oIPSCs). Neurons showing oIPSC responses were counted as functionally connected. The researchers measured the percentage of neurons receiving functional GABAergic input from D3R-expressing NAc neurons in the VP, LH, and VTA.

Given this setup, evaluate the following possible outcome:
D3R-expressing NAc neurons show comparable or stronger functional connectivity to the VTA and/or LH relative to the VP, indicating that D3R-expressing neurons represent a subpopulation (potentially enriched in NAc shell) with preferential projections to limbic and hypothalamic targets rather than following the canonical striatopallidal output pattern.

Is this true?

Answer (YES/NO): NO